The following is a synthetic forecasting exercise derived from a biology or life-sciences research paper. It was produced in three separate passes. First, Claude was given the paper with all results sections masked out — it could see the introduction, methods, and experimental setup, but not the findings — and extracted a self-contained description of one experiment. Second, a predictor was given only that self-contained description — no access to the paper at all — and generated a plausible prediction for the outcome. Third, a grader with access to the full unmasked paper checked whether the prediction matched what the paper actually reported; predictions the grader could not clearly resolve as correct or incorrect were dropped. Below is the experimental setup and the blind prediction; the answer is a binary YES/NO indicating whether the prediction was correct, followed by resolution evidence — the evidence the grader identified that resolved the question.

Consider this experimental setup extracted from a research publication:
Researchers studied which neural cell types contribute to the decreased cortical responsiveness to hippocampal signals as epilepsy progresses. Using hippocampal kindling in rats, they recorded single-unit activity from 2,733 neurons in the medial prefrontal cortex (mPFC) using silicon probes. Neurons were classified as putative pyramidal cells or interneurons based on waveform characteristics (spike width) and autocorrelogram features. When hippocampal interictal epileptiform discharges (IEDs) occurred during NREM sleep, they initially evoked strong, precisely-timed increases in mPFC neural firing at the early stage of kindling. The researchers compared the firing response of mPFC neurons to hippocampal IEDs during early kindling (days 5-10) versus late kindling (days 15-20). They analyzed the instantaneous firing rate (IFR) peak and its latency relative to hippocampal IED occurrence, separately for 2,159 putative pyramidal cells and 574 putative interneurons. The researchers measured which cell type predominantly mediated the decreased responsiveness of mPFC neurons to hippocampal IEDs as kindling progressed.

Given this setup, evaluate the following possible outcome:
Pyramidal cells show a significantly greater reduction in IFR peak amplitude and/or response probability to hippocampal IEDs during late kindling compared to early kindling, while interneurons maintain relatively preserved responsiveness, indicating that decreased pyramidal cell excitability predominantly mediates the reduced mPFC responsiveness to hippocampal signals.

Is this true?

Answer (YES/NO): YES